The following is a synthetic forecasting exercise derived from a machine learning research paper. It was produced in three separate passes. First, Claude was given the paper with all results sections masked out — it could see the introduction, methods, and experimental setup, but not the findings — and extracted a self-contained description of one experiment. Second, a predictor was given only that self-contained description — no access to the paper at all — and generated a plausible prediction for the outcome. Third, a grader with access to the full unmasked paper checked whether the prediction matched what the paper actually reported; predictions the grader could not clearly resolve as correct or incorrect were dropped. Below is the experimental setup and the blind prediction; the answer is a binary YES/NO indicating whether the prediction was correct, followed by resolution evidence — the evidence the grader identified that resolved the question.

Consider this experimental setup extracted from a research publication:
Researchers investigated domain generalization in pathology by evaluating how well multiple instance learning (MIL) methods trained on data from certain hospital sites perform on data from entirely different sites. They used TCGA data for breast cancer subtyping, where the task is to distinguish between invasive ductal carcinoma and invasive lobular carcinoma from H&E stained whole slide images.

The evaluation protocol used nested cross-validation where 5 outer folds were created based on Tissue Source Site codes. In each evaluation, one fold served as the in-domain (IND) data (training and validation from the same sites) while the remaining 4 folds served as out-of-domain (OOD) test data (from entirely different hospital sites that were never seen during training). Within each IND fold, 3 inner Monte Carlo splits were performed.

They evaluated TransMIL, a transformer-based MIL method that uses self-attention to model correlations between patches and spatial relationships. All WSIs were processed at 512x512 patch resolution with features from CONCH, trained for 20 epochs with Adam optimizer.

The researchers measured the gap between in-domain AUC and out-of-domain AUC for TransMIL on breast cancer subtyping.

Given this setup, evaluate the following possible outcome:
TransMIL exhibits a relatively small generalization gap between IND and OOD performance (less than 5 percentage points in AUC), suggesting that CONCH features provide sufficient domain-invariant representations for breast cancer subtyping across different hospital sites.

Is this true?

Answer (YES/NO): YES